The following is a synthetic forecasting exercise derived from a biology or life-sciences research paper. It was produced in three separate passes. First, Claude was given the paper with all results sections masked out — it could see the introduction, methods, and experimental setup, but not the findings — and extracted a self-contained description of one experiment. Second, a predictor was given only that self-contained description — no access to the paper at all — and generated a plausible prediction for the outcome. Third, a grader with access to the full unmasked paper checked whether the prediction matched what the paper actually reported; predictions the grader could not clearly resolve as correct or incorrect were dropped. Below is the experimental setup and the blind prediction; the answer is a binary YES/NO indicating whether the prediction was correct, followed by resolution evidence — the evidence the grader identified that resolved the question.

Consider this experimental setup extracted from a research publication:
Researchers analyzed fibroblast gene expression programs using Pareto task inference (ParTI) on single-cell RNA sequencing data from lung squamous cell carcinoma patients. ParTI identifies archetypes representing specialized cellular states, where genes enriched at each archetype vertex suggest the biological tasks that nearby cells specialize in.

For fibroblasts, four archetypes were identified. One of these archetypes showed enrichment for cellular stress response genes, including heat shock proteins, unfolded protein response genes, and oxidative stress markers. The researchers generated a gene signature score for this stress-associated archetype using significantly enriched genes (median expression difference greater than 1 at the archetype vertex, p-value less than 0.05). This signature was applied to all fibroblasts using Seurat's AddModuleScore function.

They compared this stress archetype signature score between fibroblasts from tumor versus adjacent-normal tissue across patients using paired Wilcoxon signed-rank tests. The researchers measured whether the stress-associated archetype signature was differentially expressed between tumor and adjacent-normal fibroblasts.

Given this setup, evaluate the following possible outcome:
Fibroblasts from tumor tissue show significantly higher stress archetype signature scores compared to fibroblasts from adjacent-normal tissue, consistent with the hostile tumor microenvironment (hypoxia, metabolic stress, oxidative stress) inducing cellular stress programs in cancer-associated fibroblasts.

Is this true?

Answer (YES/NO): YES